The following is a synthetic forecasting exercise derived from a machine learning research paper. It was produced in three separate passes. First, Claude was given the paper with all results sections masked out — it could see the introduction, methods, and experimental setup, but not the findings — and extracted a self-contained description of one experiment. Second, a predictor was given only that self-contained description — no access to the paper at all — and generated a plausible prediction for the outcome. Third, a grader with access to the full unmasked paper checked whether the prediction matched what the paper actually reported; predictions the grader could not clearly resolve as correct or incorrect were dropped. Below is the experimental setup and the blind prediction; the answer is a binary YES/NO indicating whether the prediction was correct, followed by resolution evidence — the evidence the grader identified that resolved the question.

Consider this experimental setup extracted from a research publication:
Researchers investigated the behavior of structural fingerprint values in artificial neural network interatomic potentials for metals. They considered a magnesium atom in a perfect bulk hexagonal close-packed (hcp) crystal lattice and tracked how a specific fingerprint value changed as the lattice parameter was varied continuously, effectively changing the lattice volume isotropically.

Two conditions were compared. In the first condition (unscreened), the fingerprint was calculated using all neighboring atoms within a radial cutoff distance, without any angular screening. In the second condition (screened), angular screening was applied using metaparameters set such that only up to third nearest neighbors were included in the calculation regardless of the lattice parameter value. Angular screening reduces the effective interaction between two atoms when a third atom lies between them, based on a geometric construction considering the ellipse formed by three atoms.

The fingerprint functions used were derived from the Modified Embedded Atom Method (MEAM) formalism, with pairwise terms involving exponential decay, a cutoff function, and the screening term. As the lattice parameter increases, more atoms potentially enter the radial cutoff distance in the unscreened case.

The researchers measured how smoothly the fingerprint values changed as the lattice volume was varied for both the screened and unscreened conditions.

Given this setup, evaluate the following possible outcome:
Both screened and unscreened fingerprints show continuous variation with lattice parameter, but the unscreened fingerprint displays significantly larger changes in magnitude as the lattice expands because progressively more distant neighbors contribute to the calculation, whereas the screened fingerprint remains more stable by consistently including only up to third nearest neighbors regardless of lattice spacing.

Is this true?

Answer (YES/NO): NO